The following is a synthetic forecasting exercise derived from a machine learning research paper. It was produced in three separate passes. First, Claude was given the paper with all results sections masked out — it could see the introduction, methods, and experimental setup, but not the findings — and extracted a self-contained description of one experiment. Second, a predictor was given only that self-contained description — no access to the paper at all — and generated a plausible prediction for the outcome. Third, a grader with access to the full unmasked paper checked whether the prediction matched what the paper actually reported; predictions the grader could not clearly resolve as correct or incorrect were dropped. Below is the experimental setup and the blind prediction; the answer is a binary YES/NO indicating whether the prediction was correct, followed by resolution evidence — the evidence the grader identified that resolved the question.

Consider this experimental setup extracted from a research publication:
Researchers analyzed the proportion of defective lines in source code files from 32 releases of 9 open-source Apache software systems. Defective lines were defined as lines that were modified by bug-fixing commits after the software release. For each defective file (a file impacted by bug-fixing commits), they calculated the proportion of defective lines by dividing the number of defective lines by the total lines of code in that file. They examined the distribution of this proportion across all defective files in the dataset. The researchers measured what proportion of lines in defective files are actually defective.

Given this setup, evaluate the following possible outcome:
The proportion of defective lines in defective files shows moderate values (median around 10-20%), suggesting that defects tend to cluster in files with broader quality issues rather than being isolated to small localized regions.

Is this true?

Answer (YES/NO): NO